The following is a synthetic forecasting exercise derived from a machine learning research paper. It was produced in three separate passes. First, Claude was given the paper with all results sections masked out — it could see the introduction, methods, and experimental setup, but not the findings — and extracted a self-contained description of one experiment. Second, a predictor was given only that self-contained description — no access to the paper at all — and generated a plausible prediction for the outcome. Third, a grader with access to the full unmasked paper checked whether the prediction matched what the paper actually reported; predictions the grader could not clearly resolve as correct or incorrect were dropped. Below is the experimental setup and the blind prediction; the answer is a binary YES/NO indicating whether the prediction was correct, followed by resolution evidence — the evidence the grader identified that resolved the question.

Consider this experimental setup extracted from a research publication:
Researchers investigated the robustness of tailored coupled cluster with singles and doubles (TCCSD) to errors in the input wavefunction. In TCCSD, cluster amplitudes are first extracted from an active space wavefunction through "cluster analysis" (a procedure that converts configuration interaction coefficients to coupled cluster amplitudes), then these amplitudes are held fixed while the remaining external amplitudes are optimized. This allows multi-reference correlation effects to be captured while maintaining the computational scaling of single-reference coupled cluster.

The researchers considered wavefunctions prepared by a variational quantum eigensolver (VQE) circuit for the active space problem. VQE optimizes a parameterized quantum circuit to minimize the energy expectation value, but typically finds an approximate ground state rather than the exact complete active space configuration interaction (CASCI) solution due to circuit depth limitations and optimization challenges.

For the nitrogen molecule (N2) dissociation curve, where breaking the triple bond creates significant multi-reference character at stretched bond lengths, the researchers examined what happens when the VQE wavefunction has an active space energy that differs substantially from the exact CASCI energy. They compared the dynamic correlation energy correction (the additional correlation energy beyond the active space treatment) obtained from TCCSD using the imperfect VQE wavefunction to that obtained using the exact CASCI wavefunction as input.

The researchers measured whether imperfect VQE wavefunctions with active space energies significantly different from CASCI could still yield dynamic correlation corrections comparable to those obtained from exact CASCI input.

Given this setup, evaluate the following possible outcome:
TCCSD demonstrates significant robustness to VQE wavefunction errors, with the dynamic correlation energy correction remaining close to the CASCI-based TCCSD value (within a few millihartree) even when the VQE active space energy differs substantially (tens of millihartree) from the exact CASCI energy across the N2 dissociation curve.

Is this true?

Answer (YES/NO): YES